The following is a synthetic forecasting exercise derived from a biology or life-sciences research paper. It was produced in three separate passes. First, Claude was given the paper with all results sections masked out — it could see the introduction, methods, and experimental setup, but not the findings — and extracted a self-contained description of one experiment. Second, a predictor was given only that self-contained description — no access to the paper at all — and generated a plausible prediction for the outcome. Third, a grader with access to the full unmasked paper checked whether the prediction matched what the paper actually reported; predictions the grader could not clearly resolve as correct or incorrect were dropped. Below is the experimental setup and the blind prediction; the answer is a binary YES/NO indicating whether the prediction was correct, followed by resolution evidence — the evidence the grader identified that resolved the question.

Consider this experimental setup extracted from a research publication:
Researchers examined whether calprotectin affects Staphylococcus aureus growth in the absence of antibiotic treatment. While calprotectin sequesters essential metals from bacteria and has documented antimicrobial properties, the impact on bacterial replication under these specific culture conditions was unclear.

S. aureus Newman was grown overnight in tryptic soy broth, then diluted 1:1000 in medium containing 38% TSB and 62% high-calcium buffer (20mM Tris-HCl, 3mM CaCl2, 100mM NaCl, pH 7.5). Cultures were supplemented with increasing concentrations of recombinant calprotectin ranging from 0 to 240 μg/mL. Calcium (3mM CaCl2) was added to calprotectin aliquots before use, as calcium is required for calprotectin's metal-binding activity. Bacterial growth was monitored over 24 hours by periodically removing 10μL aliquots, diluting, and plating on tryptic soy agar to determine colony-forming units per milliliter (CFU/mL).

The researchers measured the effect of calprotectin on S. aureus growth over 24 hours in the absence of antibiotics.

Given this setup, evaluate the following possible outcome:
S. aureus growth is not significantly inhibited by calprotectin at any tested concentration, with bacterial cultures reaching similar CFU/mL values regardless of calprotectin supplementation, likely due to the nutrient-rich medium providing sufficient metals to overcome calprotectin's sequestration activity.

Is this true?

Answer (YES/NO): NO